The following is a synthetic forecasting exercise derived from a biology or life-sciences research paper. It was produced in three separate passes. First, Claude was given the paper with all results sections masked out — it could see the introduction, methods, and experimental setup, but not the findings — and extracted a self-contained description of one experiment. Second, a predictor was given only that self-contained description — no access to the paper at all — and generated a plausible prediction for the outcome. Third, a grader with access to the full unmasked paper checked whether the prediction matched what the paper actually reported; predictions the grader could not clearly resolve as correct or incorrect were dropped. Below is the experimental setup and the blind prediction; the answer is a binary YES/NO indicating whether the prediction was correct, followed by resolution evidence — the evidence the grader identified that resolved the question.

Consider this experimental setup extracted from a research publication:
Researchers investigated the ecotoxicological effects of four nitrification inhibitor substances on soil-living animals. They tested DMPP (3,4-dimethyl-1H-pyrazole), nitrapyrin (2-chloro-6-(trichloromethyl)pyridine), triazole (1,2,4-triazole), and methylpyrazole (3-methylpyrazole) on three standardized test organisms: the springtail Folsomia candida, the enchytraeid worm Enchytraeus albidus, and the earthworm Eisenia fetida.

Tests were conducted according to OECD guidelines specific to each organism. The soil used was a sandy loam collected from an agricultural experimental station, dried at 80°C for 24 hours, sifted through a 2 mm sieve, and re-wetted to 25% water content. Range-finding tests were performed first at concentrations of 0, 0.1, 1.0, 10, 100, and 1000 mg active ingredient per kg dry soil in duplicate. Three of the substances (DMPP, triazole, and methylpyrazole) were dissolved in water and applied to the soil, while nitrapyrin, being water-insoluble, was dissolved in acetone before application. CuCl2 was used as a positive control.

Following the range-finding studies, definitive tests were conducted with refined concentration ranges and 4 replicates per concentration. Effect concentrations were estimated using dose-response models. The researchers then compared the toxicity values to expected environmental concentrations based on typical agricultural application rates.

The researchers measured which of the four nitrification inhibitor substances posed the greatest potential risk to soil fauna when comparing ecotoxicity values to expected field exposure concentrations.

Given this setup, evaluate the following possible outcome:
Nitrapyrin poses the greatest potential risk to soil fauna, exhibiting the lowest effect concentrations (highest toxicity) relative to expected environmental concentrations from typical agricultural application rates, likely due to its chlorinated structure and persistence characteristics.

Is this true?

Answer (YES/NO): YES